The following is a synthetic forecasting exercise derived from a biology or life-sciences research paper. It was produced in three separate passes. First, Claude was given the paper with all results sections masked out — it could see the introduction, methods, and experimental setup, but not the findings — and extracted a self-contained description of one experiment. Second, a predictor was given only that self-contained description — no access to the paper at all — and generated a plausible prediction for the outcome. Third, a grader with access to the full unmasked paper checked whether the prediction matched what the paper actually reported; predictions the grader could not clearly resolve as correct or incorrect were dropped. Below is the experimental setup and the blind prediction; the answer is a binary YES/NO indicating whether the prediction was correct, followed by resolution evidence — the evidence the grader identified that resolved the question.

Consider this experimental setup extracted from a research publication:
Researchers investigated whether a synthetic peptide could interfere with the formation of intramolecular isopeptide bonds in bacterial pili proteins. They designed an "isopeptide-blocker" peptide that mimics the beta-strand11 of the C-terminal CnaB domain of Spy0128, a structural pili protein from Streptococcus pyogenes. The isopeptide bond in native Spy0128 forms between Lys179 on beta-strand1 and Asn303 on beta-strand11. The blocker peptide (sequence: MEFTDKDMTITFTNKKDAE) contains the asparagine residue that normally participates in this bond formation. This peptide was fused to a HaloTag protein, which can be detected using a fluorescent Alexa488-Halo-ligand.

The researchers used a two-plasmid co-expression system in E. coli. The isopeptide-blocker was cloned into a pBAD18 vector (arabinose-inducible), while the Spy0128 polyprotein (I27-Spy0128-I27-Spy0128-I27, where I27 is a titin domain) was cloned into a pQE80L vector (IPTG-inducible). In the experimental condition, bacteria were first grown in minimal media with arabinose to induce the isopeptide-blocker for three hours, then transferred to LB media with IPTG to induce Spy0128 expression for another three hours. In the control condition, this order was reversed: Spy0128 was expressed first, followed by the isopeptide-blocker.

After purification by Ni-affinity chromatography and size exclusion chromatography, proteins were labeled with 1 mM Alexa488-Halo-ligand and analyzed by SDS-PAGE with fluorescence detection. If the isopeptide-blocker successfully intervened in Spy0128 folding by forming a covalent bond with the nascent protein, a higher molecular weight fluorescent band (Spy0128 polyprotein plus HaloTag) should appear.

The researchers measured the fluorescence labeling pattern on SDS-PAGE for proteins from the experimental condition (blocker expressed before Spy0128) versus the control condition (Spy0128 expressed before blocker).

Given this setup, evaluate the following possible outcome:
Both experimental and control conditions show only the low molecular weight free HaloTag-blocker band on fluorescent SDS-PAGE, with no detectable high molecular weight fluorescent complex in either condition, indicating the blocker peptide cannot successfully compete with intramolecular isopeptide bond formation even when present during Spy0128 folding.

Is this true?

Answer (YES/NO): NO